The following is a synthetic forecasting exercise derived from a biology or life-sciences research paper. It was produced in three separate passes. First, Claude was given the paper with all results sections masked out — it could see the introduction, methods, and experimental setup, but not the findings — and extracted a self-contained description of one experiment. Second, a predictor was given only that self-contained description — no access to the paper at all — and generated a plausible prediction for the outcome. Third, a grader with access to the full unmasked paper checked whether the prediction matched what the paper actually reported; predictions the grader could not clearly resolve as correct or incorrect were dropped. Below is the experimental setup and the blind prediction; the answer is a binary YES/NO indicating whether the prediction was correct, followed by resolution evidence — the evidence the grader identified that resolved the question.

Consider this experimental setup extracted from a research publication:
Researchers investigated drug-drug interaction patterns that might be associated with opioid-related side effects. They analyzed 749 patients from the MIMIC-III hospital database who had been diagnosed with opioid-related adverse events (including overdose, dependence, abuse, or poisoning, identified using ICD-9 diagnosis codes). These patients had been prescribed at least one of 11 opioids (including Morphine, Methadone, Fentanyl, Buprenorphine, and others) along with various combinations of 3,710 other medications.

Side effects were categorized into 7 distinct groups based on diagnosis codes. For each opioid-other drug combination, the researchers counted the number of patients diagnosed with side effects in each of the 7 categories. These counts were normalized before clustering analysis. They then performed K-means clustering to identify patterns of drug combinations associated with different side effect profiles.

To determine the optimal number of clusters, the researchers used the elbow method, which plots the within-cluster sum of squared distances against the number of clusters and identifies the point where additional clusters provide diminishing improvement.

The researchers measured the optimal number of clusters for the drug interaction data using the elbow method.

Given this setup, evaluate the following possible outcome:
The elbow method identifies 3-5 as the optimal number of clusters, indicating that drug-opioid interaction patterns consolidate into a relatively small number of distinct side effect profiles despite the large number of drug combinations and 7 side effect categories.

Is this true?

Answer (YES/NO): YES